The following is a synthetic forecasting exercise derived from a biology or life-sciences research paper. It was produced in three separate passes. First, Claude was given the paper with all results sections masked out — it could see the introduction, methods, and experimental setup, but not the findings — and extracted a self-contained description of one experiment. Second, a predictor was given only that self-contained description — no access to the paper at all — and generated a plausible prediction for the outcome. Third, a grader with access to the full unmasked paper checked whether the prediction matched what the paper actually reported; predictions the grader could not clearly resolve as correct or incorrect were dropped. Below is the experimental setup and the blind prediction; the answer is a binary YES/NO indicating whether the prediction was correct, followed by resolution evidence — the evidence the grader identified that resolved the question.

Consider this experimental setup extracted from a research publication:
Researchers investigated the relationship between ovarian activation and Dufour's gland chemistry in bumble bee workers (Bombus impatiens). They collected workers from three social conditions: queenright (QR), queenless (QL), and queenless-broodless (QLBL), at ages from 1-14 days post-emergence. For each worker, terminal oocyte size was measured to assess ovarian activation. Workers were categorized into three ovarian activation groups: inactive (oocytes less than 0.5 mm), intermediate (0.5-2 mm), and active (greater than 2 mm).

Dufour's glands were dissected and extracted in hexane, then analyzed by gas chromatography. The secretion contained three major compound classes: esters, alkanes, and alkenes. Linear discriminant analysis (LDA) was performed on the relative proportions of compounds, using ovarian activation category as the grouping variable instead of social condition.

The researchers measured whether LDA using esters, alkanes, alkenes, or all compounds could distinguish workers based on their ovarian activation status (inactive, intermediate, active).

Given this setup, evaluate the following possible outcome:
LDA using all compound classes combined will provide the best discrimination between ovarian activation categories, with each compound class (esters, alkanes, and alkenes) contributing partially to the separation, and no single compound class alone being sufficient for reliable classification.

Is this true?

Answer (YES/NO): NO